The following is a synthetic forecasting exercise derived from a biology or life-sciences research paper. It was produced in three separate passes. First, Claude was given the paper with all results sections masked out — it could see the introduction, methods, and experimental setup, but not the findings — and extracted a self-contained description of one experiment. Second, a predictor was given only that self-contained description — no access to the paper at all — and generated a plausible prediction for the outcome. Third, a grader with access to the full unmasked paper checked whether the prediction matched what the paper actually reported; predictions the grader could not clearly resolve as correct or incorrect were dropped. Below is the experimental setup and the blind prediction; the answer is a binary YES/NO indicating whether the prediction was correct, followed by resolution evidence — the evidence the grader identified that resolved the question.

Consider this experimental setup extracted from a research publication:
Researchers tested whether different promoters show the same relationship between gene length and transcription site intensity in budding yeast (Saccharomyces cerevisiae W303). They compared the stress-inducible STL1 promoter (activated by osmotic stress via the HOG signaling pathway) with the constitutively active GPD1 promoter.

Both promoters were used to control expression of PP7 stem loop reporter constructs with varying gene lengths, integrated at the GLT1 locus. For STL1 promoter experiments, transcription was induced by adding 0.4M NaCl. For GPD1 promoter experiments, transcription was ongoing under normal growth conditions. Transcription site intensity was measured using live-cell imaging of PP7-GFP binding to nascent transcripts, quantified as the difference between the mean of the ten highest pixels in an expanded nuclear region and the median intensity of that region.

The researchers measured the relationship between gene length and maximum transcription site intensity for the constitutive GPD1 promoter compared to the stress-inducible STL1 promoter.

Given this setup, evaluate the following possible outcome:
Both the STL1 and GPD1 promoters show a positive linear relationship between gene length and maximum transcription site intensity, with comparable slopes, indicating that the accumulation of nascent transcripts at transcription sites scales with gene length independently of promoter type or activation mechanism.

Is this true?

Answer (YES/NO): NO